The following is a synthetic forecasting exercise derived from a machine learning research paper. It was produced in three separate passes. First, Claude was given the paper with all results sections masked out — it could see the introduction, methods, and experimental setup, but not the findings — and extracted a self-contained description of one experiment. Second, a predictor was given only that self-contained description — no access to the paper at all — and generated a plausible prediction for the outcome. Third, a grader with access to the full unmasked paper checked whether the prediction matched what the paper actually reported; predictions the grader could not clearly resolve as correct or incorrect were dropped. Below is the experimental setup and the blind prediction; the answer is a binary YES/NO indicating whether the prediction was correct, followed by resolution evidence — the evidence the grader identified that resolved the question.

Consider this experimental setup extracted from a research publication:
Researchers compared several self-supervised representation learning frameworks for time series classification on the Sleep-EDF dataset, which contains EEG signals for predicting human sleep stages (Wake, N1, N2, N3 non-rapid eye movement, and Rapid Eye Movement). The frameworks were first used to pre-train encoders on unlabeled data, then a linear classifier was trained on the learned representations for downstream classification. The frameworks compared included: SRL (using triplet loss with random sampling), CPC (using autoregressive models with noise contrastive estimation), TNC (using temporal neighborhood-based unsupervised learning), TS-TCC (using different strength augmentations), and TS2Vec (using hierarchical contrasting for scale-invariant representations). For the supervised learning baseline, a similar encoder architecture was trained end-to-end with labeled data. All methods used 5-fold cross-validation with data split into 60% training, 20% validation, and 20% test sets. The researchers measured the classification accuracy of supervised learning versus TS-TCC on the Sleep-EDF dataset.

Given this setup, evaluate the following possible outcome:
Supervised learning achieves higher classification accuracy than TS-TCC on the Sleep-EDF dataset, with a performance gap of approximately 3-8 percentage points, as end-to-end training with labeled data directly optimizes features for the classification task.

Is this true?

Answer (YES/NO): NO